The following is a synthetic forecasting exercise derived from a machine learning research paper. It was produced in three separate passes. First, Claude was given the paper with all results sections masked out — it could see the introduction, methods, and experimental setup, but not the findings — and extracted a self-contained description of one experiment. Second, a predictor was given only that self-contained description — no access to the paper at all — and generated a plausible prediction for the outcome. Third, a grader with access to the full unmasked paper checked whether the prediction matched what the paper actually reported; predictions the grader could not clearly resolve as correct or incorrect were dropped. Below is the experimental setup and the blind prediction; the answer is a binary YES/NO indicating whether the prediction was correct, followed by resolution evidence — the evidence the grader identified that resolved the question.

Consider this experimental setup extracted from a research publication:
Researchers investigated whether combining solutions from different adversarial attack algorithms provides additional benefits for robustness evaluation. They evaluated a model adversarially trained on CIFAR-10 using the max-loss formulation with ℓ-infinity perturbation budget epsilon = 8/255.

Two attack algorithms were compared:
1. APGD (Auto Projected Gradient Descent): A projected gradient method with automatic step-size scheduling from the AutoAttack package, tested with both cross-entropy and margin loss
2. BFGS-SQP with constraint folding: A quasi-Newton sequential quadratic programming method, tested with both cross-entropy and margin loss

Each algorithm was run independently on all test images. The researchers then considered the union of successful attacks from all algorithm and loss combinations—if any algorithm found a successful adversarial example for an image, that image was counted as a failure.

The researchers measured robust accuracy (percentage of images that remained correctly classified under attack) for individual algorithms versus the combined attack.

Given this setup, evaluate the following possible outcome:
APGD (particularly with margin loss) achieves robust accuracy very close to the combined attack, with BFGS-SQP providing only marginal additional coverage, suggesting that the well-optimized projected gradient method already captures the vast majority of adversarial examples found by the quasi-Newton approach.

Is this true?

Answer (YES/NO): NO